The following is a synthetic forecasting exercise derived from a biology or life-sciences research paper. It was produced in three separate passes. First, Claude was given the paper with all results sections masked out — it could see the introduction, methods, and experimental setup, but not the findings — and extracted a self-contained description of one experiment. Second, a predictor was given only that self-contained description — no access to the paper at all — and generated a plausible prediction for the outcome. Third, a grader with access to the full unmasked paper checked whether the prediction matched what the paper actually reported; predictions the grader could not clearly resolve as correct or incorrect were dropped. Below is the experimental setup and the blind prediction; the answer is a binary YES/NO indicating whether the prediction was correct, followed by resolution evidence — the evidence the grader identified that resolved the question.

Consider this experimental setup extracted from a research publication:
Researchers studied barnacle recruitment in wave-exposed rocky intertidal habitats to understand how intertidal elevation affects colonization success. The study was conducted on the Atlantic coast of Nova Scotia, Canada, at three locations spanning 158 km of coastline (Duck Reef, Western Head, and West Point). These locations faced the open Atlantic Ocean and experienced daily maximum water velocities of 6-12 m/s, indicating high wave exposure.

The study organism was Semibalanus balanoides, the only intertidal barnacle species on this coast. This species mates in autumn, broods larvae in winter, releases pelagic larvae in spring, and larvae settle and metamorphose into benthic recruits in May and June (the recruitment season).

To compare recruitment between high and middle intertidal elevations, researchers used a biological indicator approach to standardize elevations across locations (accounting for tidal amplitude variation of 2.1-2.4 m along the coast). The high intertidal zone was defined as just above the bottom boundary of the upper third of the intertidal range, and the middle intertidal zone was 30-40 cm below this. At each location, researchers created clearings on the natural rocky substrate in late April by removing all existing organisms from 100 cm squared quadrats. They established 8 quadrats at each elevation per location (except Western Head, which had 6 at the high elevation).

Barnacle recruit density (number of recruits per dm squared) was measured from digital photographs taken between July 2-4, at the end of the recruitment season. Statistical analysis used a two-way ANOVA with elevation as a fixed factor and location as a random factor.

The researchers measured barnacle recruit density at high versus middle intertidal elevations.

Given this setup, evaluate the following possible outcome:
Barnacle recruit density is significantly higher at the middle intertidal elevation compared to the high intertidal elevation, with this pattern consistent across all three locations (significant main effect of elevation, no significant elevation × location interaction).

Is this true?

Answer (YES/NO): YES